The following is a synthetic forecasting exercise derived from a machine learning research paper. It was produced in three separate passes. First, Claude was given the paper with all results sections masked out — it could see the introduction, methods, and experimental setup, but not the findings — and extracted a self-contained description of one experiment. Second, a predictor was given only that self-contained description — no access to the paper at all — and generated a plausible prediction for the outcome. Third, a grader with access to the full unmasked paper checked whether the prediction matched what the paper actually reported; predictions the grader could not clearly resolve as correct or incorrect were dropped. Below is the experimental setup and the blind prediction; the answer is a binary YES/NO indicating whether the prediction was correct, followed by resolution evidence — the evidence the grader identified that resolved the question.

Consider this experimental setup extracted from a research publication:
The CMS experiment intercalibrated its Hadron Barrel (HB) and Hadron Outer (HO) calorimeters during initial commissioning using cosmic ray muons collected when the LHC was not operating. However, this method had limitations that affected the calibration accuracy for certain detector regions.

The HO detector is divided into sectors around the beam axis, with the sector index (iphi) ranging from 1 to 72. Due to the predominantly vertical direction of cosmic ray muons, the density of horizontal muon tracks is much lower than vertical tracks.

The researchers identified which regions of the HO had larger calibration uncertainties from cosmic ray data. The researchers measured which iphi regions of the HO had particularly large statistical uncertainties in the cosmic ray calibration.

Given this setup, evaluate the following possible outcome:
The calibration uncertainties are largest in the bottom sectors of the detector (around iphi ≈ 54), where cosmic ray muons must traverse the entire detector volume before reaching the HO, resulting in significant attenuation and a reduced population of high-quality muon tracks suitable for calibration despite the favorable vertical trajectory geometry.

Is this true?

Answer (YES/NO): NO